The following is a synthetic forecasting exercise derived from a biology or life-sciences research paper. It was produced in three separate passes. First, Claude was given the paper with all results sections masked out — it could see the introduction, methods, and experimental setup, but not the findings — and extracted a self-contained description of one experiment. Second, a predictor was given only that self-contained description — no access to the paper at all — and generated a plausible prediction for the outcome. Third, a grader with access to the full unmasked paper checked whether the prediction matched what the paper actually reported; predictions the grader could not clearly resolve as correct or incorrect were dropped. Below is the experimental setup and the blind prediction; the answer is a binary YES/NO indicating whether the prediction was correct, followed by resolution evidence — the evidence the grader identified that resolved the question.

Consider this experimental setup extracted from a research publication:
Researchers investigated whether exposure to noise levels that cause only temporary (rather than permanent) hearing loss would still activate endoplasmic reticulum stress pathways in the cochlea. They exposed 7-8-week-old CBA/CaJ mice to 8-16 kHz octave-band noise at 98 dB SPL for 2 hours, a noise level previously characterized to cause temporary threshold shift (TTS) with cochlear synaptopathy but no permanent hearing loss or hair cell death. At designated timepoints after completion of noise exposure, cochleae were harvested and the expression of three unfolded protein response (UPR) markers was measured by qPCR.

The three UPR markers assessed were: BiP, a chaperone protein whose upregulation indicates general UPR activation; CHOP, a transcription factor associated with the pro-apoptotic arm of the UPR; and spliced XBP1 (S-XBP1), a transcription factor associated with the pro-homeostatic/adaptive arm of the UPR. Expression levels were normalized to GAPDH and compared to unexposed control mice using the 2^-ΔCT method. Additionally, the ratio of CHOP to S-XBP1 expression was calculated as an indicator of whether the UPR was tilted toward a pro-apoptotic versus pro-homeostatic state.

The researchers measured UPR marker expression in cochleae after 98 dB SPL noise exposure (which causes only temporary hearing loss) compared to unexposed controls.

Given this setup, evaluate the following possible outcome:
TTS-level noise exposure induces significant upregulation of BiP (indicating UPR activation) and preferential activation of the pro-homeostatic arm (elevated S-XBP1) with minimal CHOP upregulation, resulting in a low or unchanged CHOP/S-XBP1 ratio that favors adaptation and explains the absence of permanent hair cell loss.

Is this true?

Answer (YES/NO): NO